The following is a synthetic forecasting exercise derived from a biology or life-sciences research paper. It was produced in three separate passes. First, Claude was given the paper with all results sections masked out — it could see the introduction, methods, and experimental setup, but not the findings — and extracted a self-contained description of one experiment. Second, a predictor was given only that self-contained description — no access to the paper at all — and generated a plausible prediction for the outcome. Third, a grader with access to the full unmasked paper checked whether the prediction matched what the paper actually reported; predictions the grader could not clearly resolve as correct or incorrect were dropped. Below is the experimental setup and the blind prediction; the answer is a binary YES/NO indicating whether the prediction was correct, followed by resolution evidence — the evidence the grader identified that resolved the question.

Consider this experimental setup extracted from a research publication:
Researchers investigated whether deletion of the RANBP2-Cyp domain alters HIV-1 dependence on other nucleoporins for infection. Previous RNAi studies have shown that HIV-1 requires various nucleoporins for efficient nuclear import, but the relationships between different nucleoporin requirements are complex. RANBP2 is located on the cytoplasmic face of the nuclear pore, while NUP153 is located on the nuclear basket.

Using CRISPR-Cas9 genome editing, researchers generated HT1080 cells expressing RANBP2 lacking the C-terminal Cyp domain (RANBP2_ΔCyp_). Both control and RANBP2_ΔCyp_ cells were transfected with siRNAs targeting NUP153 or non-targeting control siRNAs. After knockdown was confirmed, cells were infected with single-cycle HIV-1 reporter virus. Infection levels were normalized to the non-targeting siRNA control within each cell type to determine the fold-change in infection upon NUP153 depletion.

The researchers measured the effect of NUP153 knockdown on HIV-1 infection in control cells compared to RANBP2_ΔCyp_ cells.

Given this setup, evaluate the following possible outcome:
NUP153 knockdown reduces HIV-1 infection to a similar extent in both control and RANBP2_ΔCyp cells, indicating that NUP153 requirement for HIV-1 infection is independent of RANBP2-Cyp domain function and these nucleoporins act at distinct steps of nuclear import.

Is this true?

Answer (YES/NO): YES